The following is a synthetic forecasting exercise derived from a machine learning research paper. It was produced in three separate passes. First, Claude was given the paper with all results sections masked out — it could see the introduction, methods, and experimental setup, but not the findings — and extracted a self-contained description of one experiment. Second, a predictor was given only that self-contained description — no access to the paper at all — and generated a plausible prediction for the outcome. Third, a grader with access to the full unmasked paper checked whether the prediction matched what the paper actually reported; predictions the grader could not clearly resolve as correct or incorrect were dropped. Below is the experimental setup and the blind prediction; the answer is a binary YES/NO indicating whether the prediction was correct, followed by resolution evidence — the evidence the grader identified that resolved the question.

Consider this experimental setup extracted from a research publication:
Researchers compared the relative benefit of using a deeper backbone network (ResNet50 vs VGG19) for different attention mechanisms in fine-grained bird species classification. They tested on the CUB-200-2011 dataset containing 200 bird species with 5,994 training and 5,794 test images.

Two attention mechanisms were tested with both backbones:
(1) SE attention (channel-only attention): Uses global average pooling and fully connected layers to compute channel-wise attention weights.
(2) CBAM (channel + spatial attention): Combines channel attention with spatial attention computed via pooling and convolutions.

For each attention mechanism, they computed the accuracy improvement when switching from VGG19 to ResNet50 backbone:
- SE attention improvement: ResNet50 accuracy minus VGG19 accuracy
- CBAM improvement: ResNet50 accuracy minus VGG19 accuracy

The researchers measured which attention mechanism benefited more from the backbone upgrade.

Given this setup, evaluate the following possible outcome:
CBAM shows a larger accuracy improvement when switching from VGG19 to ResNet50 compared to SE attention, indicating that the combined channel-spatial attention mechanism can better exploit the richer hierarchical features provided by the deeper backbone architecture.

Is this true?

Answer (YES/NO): YES